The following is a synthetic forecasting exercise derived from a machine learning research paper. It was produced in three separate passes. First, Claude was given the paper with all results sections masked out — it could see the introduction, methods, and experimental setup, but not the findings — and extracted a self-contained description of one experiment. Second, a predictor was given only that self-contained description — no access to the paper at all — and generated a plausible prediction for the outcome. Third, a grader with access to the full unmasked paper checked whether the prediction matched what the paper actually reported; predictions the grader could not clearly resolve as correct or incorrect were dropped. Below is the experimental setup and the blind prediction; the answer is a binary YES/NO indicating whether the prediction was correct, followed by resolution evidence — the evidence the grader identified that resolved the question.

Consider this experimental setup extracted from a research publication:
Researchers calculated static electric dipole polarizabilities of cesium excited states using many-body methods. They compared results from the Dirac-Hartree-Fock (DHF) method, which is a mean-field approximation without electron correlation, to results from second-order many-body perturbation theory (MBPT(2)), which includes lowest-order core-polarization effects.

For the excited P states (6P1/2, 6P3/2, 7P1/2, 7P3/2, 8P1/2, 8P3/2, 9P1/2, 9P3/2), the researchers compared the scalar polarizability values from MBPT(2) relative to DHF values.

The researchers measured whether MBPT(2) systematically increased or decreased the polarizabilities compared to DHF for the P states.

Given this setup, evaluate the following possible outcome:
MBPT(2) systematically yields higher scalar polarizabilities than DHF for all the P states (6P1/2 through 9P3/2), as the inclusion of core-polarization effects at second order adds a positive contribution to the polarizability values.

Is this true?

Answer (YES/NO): NO